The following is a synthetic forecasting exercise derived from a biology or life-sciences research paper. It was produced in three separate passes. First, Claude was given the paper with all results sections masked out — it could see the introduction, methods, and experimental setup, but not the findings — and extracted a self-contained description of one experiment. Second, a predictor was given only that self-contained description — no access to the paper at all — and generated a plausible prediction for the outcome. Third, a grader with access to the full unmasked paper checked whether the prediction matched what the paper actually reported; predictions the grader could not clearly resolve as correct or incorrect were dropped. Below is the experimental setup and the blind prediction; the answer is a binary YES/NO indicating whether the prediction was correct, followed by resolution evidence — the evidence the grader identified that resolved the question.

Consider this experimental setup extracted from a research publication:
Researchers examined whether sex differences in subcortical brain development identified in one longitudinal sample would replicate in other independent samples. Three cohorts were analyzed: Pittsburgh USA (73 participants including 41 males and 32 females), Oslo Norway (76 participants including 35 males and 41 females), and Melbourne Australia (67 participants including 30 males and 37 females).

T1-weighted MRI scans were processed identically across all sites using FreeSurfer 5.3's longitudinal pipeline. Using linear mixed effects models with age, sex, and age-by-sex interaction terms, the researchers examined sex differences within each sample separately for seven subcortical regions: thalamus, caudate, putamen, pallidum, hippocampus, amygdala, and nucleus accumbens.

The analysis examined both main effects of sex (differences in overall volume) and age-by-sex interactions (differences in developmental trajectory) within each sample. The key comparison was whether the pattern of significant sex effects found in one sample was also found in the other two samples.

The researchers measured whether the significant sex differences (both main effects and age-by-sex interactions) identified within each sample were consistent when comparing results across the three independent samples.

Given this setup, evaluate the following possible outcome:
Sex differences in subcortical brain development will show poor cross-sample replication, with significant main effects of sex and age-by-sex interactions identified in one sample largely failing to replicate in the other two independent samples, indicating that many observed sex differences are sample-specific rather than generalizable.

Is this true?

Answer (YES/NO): YES